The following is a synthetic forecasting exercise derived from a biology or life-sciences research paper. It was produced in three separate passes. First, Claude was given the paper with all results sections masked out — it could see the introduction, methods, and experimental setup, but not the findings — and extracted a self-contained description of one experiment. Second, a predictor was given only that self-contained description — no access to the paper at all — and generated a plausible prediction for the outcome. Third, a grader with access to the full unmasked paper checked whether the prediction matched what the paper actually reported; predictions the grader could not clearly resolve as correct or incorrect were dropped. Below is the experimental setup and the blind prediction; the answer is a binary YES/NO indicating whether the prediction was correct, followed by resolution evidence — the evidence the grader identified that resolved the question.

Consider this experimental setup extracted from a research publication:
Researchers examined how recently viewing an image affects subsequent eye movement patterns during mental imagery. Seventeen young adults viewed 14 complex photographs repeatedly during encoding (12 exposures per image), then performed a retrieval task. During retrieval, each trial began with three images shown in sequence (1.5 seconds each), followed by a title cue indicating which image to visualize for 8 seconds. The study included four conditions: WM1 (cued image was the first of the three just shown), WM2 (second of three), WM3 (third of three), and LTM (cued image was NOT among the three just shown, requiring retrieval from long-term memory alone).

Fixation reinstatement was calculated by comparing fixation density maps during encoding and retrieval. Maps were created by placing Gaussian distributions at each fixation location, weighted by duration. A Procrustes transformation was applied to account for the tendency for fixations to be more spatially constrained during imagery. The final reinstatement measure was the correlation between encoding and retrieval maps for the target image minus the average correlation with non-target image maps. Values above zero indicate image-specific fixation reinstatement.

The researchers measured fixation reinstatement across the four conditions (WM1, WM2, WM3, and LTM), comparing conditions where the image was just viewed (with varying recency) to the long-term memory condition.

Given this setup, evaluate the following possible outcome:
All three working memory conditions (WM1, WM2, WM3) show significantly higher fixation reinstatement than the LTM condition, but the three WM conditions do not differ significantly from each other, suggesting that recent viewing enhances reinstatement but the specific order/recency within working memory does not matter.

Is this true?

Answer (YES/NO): NO